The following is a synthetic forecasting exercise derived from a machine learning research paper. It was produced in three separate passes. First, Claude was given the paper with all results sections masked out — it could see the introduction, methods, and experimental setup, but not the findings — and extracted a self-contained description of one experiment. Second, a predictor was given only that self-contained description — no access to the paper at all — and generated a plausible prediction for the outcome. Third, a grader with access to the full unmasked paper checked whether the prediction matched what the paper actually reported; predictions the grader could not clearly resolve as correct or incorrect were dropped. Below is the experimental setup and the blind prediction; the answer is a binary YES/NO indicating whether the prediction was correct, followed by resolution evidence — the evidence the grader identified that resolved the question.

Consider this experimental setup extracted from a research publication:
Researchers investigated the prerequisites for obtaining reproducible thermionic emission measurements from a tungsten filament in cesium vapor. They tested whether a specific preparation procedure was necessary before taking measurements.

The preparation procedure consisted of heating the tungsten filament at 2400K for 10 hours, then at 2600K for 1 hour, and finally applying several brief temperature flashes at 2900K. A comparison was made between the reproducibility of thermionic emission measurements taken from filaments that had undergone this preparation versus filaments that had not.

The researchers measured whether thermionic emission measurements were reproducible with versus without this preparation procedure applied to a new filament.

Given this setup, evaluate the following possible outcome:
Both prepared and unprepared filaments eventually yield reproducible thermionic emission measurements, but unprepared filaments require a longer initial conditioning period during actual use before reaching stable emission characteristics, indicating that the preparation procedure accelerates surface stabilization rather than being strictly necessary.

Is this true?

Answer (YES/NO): NO